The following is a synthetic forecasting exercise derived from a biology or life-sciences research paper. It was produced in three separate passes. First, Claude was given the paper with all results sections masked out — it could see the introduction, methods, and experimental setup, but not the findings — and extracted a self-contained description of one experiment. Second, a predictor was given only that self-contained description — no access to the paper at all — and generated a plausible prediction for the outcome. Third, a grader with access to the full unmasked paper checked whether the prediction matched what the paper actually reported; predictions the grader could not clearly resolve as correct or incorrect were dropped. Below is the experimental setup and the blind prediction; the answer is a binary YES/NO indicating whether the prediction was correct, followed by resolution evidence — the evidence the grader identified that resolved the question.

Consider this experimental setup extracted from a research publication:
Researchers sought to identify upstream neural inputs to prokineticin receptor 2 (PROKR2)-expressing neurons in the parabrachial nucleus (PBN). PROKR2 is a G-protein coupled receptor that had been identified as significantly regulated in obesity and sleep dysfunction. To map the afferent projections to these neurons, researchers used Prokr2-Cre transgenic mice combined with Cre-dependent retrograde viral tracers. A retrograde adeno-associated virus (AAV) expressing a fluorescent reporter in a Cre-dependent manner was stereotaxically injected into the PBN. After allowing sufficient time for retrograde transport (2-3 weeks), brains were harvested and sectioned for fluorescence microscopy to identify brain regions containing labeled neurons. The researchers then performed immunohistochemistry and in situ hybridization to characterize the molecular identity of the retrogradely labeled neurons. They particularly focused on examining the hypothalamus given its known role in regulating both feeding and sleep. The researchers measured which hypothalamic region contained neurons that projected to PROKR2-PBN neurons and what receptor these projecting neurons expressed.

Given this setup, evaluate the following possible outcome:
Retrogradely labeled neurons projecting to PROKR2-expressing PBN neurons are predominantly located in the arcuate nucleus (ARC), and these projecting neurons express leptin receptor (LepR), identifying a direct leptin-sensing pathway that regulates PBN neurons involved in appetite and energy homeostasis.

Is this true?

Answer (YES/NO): NO